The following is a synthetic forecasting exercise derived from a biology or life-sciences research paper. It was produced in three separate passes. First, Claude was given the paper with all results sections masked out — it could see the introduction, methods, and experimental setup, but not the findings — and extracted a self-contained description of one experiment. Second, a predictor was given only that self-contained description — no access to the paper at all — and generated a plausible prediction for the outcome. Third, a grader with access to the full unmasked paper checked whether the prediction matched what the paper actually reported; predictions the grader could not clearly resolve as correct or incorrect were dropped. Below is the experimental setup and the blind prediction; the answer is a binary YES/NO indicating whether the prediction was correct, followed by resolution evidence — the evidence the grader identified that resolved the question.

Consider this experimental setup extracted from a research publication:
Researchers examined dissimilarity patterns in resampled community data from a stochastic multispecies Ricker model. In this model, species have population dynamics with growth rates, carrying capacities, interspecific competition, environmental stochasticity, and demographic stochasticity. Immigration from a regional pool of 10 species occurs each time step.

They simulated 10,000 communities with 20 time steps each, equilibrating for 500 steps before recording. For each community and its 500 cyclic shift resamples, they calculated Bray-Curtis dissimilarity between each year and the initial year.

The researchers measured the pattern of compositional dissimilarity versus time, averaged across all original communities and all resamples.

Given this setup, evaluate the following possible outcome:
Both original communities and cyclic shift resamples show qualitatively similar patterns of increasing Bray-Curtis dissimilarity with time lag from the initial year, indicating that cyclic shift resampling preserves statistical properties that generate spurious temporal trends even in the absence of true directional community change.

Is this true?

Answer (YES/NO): NO